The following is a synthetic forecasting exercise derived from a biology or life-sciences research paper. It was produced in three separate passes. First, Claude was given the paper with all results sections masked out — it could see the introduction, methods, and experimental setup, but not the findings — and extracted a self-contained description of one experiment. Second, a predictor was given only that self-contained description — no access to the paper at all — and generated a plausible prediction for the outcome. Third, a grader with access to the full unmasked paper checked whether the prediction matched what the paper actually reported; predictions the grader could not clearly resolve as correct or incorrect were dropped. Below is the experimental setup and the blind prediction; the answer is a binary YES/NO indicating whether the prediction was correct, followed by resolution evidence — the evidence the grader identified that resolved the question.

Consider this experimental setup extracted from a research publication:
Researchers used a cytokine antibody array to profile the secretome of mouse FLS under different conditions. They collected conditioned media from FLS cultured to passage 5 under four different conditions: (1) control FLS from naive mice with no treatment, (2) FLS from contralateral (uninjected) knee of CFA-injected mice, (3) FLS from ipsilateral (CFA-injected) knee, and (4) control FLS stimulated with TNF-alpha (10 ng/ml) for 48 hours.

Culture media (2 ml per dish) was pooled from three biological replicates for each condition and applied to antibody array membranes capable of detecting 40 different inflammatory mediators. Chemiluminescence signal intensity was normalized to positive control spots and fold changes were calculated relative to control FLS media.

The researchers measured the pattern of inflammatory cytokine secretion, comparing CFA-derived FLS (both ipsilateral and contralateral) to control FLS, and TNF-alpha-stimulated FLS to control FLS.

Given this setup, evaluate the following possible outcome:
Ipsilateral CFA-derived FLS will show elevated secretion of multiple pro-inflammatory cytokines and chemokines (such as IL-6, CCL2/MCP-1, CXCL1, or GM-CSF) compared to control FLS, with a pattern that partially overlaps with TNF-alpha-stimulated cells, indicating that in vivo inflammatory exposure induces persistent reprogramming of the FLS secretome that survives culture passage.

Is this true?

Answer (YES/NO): NO